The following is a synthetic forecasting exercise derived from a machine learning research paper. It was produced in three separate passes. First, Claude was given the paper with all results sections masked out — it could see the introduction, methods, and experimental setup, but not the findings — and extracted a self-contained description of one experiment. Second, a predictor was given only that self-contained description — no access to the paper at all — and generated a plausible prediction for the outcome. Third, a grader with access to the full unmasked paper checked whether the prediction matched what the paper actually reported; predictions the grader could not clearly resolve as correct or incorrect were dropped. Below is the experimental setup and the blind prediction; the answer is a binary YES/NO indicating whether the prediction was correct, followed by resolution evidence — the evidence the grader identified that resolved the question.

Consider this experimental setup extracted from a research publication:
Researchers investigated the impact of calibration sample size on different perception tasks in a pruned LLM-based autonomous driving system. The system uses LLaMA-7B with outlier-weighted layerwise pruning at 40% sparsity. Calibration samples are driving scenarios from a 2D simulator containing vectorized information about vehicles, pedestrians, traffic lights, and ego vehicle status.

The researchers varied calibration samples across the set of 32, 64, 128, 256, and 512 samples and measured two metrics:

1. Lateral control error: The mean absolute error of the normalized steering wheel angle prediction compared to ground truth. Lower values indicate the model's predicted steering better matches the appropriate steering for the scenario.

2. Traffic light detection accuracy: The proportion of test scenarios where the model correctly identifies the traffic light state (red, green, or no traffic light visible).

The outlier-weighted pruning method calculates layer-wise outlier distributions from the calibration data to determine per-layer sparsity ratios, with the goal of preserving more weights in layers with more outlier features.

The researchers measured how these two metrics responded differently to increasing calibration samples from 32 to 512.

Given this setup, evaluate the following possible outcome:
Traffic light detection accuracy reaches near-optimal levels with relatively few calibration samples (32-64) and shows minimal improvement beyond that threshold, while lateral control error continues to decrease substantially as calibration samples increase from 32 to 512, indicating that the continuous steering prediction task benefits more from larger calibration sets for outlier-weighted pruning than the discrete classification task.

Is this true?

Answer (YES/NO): NO